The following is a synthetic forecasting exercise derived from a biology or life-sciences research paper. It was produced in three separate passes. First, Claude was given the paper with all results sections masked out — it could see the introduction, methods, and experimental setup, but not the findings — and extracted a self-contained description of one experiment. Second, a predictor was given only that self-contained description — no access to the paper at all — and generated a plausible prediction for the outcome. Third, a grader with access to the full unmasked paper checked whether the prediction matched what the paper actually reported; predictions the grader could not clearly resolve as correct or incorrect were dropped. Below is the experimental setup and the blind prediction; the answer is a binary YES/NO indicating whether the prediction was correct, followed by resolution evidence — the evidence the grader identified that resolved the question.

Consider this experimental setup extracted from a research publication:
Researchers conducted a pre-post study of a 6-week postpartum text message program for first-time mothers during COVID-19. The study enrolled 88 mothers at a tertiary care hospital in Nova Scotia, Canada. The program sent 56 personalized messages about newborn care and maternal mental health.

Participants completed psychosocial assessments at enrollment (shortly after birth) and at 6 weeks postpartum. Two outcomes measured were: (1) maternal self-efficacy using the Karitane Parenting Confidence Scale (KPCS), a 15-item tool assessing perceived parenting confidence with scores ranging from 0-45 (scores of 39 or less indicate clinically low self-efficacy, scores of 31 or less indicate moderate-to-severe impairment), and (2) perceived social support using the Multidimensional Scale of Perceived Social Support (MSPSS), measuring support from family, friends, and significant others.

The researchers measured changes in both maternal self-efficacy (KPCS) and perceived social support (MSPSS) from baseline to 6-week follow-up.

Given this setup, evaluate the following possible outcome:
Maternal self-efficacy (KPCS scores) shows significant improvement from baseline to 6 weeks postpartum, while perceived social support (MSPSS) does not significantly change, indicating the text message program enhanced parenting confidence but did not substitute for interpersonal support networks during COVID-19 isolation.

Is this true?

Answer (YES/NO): YES